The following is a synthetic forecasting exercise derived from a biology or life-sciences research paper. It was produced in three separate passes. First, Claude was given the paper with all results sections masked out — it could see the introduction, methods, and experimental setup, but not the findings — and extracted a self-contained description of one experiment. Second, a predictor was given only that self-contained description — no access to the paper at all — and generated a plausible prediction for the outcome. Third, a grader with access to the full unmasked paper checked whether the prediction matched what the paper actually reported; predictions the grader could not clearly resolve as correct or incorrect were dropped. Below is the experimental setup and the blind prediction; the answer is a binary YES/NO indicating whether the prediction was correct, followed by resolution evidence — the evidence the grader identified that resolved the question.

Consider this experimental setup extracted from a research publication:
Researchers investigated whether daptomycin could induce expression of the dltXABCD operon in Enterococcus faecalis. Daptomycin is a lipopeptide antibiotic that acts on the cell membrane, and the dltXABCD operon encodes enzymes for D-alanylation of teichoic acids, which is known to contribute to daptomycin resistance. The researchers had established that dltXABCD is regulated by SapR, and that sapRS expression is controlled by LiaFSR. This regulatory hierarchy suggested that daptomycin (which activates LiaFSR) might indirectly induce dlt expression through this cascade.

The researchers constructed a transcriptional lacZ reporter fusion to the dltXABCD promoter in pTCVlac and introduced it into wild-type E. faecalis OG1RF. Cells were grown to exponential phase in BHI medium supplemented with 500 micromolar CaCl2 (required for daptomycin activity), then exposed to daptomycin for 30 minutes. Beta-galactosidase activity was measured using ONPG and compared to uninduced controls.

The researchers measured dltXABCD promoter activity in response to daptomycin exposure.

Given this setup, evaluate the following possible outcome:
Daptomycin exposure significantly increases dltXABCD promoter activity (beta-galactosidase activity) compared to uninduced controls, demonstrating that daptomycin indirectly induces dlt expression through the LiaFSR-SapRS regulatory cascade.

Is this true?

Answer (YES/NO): YES